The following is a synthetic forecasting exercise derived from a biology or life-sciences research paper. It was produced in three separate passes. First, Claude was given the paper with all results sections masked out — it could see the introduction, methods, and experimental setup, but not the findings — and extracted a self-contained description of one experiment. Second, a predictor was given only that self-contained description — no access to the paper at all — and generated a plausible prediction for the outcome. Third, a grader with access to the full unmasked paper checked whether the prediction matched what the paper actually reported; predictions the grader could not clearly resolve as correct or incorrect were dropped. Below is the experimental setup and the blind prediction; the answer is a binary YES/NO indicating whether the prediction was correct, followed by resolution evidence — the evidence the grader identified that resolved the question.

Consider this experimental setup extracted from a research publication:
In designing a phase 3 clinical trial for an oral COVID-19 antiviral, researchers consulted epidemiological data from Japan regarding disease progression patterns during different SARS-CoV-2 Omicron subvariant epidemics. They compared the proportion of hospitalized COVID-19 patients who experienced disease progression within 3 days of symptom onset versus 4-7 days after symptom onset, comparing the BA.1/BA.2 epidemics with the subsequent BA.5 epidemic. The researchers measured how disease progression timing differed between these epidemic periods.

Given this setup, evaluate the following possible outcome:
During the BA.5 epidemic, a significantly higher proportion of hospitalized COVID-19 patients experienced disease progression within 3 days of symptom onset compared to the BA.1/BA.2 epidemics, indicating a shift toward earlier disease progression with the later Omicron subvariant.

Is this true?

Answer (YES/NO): YES